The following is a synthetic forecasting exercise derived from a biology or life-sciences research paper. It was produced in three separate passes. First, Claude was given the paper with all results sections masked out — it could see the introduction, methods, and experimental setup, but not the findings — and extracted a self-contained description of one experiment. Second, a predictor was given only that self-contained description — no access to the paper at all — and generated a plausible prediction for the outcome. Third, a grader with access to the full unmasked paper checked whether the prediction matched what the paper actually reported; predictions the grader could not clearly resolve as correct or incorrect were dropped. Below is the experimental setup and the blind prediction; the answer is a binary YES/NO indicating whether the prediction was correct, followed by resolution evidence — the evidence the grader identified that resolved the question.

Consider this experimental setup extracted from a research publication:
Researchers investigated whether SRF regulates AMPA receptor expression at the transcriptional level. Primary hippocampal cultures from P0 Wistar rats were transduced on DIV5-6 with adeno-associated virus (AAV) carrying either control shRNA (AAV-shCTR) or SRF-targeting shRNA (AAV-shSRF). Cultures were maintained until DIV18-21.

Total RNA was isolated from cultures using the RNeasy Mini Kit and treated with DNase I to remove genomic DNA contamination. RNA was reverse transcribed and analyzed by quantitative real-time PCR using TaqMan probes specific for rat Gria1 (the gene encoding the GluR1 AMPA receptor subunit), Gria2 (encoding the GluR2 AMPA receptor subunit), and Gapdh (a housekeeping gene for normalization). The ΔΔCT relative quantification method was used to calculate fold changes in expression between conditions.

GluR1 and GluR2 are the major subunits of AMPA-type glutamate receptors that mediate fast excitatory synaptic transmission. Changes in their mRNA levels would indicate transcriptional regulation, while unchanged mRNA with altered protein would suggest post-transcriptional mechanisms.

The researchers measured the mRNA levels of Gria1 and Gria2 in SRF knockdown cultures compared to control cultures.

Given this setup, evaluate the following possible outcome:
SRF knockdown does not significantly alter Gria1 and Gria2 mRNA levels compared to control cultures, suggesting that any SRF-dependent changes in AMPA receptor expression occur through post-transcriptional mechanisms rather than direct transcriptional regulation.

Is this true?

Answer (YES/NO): NO